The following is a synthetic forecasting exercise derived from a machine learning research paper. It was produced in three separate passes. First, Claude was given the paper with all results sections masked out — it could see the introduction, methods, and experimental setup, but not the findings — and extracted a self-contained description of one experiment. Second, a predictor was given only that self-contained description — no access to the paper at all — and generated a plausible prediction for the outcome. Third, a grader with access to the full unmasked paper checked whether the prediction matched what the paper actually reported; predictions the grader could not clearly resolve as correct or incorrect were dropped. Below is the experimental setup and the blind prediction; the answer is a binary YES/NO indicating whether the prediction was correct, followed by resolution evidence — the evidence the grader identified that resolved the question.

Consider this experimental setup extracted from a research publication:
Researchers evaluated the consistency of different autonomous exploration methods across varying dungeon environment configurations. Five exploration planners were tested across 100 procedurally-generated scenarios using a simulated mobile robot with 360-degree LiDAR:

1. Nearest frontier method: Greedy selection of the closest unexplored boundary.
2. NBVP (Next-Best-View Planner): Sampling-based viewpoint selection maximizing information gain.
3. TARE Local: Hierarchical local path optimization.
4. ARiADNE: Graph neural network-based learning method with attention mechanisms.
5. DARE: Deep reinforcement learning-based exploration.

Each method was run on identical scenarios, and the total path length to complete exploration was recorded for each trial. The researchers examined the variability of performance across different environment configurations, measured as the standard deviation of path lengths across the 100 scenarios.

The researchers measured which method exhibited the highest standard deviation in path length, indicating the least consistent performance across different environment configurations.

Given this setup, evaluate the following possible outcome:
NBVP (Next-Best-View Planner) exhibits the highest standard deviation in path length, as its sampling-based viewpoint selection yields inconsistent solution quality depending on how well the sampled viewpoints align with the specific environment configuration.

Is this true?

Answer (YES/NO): YES